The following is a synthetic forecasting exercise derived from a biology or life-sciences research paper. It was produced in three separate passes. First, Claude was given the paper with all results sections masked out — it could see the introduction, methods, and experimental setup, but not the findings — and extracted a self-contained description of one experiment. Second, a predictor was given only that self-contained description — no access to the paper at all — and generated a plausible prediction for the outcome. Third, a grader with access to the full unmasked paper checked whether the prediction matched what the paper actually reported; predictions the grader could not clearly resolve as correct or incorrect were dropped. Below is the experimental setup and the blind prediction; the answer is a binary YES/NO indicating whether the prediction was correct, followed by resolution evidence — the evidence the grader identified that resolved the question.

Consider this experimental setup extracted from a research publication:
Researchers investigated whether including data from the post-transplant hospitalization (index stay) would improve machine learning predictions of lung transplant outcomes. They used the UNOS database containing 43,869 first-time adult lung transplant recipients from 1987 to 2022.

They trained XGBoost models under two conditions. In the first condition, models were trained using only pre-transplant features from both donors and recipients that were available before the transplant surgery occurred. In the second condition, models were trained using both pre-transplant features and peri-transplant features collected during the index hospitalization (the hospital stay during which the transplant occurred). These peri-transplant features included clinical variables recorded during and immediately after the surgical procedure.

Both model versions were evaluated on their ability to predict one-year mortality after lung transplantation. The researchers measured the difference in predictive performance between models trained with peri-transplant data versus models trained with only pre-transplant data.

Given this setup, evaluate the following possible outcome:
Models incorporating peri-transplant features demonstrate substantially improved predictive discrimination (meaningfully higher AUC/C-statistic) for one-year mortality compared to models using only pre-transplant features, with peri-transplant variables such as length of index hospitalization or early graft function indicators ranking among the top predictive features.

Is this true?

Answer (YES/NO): NO